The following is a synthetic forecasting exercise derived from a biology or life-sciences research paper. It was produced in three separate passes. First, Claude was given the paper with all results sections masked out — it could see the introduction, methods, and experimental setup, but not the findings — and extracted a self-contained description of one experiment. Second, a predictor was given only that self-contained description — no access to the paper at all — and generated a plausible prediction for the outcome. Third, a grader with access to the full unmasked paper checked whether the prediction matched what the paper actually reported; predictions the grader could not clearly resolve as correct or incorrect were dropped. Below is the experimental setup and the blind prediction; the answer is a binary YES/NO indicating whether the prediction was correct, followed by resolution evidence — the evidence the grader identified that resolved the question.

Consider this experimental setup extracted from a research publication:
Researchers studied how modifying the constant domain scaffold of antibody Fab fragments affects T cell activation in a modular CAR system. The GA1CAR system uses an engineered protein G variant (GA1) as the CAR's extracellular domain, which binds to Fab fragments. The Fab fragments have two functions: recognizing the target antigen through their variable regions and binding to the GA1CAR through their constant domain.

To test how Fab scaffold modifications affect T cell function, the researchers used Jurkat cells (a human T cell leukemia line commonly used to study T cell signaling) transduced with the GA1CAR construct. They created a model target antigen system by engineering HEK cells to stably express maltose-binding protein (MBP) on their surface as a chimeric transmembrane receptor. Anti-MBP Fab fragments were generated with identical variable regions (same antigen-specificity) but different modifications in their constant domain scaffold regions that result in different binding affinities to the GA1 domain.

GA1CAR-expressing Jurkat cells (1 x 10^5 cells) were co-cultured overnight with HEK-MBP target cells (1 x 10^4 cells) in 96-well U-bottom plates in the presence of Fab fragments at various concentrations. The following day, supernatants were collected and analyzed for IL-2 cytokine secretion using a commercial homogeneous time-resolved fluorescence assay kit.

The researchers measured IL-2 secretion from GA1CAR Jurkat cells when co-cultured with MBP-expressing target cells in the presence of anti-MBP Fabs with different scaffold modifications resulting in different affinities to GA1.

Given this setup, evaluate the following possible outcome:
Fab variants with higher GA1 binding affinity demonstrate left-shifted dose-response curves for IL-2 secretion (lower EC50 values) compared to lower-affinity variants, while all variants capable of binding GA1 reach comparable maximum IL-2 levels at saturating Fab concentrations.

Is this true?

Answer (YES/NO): NO